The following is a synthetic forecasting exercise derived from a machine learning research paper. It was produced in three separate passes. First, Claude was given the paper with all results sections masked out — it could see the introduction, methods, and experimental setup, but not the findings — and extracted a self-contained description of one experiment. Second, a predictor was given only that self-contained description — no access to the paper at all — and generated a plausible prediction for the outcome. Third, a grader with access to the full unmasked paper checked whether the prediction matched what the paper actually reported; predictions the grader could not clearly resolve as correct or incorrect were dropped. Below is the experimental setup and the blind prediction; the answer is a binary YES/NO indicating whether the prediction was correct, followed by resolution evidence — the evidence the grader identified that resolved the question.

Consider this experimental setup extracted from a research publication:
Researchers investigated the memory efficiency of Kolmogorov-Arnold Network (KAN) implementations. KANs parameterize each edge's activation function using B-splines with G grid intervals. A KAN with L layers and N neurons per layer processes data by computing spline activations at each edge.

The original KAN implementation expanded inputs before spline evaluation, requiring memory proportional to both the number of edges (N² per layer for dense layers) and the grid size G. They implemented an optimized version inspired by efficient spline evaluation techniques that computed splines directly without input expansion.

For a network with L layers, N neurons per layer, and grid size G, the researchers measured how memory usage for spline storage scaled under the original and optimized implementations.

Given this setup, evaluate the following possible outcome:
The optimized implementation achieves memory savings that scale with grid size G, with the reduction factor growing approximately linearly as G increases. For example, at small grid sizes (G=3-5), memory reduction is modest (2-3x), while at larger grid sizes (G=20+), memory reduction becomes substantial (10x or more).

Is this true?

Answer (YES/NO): NO